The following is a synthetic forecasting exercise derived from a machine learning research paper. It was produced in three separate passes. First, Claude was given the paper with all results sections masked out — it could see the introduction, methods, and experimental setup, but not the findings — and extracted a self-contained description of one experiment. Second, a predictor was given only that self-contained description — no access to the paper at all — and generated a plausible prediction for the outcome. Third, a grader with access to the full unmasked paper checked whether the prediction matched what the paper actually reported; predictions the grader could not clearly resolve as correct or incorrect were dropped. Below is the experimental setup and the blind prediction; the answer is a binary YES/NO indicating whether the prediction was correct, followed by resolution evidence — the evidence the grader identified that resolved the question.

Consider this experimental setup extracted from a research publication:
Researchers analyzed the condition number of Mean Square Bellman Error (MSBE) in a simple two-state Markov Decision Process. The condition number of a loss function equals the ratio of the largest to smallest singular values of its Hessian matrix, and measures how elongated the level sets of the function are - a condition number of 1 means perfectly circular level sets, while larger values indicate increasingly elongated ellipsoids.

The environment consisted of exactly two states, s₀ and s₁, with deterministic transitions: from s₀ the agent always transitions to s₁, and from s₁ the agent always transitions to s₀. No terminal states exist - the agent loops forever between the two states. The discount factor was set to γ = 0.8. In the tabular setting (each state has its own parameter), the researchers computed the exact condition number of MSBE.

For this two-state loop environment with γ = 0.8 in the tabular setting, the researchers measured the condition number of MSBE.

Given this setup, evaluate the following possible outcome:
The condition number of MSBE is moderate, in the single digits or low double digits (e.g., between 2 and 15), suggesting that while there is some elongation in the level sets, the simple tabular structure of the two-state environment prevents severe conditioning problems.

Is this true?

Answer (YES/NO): NO